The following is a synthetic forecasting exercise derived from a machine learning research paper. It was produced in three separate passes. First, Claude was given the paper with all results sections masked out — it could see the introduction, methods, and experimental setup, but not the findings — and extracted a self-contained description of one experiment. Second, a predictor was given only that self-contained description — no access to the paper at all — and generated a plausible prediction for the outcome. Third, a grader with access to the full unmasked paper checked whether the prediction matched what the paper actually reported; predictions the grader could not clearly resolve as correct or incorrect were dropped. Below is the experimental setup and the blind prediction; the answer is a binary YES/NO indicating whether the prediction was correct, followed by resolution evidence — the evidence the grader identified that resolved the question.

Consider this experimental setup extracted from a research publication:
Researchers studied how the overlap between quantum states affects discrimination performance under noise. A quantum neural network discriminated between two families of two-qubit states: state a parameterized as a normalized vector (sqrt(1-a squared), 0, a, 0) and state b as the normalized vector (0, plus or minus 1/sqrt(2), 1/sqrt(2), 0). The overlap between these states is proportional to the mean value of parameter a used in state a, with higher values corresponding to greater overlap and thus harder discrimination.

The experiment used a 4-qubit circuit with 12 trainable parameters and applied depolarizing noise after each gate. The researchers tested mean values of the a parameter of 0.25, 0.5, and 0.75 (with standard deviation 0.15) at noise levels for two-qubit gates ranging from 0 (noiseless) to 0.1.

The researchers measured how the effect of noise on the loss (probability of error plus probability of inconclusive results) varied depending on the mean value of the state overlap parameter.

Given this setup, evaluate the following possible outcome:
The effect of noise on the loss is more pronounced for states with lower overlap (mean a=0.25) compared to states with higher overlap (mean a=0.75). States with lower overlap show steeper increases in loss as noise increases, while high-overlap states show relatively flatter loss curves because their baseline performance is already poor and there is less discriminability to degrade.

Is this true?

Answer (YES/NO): YES